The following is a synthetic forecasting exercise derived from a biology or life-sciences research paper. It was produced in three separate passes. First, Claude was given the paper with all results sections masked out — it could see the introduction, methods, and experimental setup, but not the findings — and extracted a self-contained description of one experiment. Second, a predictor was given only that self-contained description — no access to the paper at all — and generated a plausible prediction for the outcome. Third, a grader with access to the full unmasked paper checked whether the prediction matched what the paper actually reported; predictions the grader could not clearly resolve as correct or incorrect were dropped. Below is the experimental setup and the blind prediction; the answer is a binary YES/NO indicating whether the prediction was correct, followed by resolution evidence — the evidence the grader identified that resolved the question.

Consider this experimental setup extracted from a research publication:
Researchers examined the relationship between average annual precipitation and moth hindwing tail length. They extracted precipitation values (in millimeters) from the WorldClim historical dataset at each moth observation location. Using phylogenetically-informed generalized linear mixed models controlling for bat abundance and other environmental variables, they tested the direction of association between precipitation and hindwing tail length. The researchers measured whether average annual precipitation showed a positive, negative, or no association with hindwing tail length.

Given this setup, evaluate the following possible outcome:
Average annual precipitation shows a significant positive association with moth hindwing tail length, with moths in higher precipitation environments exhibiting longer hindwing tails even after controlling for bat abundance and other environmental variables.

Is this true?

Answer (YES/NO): NO